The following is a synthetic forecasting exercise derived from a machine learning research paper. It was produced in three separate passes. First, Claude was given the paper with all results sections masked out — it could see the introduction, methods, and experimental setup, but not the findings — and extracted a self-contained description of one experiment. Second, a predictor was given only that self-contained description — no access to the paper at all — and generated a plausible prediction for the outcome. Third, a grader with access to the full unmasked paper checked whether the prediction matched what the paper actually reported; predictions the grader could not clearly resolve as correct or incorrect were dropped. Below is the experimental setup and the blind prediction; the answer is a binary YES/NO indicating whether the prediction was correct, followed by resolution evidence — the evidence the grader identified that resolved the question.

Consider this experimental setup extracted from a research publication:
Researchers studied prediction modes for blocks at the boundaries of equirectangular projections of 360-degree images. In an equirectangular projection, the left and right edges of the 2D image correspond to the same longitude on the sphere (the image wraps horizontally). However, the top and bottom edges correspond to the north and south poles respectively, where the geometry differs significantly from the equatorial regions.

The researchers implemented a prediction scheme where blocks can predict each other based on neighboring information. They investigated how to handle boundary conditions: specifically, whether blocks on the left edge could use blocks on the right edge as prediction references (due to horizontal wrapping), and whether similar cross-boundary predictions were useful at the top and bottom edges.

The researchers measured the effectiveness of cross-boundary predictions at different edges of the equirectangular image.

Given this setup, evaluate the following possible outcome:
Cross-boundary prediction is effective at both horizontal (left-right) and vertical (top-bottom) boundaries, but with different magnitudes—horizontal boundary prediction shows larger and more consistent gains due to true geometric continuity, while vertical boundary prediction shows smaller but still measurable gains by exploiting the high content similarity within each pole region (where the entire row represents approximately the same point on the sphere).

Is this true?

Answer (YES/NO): NO